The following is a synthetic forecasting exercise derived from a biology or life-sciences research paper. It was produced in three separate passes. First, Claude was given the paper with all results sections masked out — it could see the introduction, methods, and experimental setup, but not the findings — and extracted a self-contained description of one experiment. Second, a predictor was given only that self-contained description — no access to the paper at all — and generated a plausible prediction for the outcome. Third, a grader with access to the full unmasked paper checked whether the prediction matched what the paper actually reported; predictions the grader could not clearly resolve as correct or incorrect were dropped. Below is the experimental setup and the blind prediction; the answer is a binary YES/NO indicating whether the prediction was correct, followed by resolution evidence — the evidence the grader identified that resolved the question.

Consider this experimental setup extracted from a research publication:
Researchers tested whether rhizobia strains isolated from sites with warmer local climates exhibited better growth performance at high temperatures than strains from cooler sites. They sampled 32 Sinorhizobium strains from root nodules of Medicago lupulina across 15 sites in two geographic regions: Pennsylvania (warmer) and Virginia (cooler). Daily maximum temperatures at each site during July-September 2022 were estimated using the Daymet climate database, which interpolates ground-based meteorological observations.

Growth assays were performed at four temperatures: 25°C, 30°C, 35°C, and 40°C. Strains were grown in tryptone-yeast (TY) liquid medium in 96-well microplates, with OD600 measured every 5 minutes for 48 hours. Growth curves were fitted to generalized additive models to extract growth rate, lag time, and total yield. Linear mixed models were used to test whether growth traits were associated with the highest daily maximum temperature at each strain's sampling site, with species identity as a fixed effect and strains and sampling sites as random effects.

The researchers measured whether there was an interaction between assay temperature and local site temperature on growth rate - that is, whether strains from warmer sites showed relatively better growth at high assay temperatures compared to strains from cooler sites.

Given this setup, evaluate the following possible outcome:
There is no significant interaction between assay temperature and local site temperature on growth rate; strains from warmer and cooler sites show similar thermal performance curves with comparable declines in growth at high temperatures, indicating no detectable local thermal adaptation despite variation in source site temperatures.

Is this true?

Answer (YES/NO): NO